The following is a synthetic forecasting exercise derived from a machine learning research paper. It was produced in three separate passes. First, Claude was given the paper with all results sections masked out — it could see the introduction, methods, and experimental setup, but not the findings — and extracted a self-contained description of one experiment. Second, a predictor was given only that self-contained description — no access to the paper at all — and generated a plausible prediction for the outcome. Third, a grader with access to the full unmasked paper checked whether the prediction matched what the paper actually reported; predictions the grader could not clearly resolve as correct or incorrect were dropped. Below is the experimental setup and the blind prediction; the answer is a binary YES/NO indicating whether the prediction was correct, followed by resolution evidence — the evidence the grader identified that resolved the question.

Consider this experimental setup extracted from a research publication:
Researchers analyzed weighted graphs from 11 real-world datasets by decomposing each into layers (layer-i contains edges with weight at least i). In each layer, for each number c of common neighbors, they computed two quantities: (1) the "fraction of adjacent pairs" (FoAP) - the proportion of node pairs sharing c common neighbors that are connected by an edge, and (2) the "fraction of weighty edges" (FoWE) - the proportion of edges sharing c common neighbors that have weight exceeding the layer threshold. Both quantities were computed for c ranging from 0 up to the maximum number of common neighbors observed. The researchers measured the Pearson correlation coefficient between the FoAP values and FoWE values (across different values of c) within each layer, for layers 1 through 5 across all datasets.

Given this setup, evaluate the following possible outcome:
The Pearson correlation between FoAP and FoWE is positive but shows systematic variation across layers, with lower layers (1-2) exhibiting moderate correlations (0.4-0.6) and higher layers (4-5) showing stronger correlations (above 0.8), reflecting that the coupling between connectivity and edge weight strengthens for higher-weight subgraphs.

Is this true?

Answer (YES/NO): NO